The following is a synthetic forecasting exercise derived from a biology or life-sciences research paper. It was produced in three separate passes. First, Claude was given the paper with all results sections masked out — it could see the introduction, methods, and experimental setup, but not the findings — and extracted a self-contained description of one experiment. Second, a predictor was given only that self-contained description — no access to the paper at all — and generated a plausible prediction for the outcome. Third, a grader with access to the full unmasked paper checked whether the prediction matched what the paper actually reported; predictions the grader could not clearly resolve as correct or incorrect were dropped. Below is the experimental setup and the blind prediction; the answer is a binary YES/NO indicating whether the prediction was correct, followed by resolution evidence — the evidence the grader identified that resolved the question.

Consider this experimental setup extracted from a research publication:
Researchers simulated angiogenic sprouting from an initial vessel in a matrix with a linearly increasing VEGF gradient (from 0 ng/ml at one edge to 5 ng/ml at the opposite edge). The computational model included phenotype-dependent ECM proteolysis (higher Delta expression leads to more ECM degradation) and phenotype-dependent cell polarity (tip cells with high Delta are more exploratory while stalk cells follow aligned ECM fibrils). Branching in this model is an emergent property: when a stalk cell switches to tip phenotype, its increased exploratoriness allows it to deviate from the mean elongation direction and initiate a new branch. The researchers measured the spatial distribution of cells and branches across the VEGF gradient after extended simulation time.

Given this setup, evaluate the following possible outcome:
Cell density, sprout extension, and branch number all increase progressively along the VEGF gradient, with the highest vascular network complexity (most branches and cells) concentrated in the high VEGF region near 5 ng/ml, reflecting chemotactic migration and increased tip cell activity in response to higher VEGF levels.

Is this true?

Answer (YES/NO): YES